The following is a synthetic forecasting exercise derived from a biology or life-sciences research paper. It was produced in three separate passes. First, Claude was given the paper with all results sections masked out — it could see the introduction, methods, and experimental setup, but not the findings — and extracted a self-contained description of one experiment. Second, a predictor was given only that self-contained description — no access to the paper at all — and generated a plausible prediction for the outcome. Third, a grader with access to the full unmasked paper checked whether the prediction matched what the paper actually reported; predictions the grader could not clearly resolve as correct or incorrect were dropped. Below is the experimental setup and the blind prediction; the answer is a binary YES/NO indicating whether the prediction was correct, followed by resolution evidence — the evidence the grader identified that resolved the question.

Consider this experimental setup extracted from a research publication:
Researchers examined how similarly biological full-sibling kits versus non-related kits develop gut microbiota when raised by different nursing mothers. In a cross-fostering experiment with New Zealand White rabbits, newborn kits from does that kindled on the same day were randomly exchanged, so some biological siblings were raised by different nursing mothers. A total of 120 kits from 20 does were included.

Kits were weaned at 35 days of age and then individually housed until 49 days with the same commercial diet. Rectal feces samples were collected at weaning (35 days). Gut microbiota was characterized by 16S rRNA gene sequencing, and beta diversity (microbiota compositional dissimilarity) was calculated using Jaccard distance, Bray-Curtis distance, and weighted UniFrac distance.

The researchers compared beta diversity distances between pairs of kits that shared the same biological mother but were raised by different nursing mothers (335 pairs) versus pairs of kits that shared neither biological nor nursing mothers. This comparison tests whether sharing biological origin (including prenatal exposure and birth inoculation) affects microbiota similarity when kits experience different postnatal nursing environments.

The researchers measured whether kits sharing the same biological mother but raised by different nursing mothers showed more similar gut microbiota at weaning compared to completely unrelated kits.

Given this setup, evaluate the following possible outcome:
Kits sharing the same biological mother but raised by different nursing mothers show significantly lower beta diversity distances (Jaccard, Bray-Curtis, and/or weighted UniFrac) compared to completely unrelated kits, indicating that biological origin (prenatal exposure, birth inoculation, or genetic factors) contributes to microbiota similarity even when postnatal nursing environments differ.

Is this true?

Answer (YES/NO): NO